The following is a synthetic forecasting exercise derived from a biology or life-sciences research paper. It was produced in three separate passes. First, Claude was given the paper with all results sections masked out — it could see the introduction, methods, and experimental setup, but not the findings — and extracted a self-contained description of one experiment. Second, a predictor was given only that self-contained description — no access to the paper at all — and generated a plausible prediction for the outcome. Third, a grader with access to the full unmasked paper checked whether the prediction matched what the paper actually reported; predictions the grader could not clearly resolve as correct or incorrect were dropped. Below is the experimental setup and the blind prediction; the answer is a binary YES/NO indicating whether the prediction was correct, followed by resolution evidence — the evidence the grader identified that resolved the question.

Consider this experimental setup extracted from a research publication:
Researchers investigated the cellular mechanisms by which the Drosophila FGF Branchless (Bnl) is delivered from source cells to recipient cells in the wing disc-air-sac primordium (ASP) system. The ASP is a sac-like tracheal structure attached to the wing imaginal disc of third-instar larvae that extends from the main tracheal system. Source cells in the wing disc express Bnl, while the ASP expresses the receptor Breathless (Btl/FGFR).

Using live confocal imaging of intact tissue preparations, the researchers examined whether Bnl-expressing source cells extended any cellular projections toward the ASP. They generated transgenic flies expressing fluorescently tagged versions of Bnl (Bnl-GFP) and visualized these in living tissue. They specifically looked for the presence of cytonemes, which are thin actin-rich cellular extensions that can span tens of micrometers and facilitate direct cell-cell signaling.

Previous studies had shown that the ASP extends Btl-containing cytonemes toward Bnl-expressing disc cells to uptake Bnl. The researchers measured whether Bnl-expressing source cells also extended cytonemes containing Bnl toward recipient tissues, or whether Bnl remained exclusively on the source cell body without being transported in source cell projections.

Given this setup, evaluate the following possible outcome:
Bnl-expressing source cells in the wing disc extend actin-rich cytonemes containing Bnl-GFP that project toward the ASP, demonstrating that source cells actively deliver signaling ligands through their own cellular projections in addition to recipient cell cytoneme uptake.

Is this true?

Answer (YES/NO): YES